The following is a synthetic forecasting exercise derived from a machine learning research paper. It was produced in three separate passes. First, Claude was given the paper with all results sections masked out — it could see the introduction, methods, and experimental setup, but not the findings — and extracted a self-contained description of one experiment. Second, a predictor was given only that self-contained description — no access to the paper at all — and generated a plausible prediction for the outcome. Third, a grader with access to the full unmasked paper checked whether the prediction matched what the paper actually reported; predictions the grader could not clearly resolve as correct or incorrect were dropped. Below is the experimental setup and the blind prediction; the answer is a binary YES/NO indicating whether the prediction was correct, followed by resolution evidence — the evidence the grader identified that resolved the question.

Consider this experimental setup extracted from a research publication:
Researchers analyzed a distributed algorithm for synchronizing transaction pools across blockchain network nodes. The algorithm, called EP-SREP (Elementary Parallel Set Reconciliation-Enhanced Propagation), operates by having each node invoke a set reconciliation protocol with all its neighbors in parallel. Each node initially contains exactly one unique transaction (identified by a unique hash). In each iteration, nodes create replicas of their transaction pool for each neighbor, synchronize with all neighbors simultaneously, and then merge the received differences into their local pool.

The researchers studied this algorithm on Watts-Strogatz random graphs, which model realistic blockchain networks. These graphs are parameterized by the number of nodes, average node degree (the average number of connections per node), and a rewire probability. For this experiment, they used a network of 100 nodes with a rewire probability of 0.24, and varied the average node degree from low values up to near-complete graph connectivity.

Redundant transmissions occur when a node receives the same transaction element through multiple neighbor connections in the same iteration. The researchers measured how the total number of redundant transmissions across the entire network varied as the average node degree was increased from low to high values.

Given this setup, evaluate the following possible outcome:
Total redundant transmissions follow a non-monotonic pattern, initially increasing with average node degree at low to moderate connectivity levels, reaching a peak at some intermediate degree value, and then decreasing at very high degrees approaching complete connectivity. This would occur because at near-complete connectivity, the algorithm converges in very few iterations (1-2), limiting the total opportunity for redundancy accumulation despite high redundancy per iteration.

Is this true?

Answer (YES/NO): YES